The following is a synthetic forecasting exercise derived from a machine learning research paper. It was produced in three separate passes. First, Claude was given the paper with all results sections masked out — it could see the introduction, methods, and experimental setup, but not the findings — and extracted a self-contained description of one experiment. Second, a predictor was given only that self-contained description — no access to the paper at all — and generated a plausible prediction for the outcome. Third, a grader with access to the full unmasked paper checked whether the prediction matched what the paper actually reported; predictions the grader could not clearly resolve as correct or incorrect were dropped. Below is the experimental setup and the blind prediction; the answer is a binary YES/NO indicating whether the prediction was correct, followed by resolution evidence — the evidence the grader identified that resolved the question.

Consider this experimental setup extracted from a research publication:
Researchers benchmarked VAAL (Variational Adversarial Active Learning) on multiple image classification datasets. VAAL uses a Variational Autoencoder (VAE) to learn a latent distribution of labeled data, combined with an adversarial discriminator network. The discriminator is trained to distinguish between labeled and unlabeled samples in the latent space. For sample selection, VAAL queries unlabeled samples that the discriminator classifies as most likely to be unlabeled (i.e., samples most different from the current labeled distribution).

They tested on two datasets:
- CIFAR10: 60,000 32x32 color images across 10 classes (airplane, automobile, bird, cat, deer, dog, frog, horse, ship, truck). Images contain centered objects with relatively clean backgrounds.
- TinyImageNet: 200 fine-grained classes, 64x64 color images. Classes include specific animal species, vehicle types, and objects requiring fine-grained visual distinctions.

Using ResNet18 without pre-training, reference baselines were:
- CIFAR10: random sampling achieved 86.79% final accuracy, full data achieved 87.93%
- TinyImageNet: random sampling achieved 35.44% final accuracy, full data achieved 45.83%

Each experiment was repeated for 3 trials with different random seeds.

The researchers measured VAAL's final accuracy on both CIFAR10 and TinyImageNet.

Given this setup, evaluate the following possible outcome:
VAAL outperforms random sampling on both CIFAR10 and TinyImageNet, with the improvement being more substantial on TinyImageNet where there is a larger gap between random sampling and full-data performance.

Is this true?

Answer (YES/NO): NO